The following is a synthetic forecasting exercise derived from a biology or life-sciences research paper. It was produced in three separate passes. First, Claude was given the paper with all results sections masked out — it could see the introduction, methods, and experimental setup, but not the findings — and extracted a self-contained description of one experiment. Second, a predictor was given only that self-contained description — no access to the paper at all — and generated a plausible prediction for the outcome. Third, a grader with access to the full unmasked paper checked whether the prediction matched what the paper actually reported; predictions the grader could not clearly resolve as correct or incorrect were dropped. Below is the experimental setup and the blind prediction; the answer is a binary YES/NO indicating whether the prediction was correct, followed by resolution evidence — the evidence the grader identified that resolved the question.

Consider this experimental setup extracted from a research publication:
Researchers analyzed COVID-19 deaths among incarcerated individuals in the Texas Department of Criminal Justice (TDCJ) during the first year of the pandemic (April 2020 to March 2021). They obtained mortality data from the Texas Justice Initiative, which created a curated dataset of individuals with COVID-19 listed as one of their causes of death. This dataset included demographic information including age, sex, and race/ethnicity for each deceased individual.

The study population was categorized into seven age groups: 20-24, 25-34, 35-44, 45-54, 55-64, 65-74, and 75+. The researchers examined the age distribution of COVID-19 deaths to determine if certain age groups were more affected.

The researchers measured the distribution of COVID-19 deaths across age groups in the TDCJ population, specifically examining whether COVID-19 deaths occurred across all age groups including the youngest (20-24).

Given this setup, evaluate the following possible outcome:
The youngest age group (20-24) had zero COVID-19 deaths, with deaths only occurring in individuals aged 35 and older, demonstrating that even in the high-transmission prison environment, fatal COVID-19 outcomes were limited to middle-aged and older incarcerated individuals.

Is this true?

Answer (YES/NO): NO